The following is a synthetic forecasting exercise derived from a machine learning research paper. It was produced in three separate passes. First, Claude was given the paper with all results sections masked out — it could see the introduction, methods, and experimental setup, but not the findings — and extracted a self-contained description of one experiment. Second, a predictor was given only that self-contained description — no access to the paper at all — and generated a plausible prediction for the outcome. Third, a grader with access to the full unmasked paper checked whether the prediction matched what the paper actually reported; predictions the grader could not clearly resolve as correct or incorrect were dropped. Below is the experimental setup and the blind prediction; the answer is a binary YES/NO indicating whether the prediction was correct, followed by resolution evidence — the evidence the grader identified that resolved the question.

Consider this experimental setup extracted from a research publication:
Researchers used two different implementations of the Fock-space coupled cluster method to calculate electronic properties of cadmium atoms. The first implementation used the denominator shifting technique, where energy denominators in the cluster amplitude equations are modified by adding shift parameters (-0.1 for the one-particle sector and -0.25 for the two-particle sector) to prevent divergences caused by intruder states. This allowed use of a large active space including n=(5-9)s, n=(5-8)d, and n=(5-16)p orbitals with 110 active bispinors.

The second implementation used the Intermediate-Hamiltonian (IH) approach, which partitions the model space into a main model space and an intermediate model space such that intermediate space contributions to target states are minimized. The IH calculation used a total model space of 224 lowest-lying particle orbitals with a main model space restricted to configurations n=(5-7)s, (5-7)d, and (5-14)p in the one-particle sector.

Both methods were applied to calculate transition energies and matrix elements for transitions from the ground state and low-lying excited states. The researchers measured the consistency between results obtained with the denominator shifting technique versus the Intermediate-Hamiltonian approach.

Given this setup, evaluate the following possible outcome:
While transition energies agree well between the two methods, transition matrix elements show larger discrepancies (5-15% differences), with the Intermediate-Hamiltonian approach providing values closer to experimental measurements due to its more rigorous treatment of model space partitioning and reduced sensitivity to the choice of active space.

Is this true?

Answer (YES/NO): NO